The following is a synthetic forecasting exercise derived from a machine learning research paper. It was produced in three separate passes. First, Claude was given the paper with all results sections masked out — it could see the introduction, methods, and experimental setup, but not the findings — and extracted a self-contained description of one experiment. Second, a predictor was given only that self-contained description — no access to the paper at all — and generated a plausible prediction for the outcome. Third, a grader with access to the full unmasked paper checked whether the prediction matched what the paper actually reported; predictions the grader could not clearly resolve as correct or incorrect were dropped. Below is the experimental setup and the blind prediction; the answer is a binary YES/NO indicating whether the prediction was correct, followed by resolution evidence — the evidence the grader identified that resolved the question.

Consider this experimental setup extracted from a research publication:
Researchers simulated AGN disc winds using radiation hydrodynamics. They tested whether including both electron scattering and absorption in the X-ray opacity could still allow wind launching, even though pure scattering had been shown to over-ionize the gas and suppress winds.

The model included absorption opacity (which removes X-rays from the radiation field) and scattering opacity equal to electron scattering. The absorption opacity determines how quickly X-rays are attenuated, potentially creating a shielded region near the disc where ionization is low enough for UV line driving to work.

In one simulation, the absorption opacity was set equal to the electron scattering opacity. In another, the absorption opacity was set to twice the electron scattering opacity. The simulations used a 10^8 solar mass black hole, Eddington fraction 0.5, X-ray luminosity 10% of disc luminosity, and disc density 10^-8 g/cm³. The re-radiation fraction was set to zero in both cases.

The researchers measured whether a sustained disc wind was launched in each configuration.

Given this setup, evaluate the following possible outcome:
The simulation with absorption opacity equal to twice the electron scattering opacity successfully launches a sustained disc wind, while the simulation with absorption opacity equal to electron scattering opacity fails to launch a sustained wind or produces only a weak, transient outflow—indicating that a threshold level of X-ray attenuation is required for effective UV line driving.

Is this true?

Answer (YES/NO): YES